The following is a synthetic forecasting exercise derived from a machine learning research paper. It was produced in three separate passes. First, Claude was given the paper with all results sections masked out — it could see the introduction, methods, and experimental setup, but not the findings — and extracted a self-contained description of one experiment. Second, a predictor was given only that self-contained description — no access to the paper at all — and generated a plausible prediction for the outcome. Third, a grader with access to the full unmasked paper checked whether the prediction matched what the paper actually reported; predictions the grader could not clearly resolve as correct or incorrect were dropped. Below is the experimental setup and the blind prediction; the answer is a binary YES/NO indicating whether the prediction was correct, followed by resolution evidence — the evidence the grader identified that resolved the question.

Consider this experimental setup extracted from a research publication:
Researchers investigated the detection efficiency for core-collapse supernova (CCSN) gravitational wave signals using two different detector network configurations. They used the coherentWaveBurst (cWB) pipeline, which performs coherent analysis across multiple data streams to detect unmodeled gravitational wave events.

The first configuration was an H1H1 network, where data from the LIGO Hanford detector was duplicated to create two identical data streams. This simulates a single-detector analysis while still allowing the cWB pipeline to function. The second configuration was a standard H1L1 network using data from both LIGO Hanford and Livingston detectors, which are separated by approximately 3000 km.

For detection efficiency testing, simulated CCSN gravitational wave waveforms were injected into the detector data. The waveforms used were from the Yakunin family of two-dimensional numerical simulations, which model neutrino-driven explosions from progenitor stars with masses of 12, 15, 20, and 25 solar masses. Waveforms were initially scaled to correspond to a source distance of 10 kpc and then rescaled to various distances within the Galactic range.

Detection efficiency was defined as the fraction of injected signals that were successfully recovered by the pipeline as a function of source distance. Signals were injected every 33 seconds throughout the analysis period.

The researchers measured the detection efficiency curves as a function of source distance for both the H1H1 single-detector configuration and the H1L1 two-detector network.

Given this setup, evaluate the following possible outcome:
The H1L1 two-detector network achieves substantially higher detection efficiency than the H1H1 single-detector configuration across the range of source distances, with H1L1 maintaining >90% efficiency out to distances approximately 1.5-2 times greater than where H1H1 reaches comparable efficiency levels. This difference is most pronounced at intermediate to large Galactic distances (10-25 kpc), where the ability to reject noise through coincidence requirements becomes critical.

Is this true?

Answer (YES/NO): NO